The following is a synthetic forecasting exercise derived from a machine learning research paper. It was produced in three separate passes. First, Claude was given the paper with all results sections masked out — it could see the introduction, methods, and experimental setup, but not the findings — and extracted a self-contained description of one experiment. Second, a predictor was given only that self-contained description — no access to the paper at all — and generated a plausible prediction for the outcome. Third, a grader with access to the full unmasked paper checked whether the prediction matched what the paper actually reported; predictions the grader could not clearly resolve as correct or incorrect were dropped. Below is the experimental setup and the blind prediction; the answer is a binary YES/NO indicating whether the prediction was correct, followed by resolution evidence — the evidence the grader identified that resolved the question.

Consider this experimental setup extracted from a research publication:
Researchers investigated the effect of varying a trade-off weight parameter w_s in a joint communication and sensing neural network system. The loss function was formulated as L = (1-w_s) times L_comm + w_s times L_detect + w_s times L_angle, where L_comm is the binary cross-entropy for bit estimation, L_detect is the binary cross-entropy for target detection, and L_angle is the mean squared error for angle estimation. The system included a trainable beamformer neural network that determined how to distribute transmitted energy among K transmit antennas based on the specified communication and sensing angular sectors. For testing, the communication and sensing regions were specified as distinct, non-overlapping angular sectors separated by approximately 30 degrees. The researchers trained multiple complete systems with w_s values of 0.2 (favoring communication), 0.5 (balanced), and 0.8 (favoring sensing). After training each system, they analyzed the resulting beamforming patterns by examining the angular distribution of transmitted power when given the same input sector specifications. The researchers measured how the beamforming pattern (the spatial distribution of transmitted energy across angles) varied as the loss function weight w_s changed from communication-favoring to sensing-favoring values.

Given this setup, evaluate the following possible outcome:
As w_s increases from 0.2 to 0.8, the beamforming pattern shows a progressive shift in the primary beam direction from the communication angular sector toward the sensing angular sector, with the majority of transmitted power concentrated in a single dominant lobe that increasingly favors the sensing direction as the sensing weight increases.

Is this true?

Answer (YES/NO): NO